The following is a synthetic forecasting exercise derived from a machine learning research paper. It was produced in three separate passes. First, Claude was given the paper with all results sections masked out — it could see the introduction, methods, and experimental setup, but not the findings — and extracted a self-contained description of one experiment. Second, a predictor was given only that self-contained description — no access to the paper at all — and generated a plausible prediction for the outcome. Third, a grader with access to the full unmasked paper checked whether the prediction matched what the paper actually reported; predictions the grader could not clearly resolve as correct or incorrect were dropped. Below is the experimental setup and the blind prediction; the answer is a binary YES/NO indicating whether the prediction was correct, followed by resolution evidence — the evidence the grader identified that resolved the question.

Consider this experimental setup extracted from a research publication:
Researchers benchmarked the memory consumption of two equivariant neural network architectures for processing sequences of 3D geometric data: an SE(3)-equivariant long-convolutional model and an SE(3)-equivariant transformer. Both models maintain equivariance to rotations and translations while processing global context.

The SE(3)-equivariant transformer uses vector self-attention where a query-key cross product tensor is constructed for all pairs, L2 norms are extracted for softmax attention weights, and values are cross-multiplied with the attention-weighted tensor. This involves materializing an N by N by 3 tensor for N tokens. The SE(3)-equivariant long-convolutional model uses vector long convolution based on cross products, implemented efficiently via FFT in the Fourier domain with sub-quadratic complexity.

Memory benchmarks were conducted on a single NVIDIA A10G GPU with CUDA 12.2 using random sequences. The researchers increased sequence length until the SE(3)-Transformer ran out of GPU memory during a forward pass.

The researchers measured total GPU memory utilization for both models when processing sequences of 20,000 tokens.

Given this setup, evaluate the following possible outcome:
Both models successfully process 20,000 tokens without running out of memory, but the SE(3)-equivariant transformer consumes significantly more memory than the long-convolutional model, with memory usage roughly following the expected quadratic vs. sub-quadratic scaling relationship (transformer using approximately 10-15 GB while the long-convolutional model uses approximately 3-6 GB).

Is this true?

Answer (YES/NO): NO